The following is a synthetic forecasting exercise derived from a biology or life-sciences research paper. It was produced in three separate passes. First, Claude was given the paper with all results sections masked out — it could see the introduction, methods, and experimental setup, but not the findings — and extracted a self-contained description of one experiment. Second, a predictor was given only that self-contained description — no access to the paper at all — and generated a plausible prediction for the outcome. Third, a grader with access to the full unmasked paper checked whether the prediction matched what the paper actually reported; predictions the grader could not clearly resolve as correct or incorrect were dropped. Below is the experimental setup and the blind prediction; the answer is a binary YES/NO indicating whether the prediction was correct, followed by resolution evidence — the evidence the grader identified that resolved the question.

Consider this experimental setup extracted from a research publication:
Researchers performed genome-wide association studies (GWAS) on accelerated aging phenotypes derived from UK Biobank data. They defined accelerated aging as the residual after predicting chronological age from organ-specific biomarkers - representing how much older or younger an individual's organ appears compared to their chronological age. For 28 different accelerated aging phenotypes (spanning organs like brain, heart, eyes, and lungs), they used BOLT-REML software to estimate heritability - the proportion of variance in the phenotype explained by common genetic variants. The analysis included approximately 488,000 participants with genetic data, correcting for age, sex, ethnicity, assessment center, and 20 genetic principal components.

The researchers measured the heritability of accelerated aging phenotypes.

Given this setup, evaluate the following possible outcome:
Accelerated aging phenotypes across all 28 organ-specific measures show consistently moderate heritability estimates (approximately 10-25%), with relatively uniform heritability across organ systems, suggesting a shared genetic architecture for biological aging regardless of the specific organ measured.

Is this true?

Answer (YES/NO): NO